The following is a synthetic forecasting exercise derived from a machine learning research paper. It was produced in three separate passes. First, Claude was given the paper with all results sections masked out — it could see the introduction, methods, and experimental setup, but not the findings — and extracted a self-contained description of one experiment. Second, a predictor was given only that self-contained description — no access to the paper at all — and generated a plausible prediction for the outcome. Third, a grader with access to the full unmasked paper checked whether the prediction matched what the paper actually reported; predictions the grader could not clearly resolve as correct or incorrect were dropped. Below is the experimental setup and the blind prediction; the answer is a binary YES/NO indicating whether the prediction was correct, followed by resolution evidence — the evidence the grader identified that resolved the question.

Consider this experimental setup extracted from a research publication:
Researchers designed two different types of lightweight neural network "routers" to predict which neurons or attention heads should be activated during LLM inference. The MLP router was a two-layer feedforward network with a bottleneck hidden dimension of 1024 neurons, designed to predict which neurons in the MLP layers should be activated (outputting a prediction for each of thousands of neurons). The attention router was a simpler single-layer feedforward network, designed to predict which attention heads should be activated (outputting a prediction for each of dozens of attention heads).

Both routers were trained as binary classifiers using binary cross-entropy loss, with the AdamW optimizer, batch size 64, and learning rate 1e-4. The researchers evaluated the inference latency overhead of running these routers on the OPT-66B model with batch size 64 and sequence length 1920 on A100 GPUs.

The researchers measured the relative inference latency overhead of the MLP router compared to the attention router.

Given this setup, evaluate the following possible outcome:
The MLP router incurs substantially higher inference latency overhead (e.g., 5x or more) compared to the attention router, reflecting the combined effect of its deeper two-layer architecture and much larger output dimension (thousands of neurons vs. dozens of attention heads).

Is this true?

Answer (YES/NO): NO